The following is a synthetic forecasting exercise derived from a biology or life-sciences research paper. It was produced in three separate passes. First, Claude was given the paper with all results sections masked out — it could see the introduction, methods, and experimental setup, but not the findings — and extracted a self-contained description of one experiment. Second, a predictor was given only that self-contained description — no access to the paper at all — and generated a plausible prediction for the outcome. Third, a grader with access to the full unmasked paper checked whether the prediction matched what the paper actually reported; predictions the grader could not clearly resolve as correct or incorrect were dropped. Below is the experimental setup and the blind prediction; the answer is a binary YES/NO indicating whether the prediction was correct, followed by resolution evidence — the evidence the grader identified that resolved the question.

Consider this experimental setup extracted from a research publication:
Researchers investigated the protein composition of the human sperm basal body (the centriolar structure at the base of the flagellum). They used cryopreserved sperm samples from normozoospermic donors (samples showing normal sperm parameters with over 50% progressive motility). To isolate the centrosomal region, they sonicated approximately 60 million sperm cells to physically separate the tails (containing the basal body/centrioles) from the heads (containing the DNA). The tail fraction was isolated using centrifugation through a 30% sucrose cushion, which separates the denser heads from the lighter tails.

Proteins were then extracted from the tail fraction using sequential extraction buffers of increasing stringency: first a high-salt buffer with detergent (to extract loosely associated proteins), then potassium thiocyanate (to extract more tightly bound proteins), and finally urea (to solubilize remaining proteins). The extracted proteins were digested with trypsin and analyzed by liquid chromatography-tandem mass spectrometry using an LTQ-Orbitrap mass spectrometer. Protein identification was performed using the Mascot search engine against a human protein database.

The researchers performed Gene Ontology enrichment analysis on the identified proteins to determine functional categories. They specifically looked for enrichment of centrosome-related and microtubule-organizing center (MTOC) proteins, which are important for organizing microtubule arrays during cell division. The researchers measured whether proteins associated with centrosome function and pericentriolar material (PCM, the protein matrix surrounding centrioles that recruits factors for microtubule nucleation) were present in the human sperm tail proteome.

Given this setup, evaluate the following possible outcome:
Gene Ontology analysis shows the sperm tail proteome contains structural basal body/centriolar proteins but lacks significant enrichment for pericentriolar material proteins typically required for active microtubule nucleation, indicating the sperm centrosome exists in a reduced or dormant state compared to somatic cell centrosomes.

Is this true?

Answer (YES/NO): NO